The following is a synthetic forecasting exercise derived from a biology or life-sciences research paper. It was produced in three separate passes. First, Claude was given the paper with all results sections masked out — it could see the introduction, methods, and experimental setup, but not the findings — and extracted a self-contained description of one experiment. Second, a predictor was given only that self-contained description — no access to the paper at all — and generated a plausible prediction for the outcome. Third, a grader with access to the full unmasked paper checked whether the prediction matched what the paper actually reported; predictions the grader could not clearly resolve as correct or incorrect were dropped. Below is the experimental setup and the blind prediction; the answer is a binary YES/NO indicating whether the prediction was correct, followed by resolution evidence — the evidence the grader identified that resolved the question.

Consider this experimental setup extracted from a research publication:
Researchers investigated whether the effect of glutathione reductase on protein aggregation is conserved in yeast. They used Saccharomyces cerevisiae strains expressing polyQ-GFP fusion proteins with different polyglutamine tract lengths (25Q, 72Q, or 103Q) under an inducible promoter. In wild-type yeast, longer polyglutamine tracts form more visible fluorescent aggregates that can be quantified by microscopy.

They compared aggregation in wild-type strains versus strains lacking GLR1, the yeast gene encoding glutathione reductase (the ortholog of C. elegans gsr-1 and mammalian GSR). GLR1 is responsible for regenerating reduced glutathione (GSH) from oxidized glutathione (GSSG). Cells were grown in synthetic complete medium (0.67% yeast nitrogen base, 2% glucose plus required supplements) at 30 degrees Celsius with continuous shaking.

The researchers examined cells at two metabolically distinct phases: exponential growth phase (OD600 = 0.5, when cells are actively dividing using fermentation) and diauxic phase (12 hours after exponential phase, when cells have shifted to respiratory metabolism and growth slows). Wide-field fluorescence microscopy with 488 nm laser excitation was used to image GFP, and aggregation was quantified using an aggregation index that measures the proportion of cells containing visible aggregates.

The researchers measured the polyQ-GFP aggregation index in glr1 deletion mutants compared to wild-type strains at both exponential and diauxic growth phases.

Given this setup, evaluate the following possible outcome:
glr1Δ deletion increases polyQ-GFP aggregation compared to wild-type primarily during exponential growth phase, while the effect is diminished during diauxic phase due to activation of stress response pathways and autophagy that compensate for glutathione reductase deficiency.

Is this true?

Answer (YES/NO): NO